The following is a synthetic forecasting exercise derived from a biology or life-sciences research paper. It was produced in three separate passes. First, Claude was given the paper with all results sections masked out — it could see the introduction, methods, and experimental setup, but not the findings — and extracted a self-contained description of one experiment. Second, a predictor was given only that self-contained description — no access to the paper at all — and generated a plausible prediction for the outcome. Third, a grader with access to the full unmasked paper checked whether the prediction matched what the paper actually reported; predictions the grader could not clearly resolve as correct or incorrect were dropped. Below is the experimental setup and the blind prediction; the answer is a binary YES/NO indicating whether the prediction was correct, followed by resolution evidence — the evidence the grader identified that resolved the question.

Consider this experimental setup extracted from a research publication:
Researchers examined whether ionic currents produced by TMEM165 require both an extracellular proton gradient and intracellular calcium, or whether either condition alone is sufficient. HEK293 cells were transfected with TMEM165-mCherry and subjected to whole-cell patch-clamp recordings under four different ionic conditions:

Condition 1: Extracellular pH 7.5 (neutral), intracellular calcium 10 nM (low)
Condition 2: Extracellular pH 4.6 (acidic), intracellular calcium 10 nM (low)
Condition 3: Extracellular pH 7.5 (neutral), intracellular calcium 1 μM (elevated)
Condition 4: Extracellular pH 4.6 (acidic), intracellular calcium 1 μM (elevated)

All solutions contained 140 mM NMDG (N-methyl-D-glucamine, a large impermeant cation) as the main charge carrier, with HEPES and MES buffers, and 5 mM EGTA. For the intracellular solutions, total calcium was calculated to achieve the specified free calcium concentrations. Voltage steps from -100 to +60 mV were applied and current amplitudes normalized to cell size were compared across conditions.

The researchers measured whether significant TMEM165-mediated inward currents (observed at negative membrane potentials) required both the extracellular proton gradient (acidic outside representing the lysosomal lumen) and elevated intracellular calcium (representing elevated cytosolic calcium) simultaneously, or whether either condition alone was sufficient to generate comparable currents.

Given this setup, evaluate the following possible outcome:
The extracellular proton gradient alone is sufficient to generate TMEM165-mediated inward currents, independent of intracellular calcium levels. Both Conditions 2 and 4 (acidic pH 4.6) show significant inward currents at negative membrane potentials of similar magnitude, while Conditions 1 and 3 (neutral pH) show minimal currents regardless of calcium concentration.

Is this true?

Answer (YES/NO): NO